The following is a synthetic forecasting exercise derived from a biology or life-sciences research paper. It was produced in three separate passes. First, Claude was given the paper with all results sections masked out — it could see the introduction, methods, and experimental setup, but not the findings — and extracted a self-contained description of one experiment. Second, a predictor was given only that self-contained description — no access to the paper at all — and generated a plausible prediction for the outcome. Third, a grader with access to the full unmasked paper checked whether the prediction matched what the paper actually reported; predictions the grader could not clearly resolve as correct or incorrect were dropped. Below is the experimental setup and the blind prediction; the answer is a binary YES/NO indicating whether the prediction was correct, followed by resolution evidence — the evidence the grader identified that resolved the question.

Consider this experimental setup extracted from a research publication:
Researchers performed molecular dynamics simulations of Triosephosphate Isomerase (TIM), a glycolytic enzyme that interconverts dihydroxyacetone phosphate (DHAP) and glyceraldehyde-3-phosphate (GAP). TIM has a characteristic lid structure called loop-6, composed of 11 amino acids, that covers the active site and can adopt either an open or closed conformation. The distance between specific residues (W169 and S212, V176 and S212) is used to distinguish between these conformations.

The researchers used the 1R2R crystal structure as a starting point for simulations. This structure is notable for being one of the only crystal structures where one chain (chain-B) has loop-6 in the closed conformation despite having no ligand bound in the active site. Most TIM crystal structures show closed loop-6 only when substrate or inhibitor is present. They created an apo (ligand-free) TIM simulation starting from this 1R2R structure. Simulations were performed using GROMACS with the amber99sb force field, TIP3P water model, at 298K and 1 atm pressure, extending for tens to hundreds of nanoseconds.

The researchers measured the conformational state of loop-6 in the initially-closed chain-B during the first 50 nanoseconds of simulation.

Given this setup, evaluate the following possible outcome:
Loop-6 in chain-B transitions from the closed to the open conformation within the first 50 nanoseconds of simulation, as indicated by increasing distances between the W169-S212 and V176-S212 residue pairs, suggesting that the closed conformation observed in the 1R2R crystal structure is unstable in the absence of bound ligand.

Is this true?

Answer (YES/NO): YES